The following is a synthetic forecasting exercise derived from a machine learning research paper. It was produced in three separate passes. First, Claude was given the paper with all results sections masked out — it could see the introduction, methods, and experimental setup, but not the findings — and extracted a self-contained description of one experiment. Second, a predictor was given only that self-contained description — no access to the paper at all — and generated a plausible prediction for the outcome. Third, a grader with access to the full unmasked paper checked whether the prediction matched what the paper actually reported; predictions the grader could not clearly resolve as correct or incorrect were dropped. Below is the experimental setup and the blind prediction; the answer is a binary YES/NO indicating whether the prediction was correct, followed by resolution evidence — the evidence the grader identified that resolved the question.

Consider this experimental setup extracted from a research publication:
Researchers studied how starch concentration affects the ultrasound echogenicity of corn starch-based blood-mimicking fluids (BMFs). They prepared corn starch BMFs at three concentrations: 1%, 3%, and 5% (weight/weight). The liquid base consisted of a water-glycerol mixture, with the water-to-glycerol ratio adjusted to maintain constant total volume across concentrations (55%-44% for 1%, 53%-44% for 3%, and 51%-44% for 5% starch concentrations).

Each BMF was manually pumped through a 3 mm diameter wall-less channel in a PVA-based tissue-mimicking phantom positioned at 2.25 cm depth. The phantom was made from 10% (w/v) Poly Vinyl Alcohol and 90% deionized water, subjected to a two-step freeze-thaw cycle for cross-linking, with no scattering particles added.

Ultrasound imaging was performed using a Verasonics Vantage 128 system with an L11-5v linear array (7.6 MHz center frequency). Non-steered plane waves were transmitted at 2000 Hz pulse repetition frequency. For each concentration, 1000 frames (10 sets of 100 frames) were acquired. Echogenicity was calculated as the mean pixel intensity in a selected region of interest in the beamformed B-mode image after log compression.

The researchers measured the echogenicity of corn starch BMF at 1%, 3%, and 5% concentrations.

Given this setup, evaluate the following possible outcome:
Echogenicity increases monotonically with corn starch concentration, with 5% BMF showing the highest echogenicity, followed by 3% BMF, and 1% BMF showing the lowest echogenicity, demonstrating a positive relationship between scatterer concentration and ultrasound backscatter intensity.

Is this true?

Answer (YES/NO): YES